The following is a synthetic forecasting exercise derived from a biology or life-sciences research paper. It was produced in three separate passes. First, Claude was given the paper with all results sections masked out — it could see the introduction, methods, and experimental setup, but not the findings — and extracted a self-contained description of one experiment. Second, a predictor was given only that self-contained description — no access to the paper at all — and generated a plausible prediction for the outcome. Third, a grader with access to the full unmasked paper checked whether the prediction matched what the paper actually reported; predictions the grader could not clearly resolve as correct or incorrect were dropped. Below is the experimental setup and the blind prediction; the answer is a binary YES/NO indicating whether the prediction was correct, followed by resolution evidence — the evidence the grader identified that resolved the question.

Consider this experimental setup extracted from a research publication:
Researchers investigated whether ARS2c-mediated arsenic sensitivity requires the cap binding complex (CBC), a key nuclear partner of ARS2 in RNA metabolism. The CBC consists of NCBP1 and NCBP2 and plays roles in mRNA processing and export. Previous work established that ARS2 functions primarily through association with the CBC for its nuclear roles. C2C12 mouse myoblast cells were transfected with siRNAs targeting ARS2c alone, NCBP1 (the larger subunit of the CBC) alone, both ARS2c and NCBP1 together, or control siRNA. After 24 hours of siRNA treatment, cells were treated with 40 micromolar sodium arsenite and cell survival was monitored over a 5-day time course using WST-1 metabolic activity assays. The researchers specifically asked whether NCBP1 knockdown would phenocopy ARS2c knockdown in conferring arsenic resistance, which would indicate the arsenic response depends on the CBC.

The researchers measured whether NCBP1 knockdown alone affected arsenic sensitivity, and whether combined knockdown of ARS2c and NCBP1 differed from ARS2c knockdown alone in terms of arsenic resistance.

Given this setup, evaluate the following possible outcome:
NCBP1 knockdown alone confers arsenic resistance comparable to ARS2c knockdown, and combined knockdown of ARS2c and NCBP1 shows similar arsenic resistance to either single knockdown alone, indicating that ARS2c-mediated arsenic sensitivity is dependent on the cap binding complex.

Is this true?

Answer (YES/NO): NO